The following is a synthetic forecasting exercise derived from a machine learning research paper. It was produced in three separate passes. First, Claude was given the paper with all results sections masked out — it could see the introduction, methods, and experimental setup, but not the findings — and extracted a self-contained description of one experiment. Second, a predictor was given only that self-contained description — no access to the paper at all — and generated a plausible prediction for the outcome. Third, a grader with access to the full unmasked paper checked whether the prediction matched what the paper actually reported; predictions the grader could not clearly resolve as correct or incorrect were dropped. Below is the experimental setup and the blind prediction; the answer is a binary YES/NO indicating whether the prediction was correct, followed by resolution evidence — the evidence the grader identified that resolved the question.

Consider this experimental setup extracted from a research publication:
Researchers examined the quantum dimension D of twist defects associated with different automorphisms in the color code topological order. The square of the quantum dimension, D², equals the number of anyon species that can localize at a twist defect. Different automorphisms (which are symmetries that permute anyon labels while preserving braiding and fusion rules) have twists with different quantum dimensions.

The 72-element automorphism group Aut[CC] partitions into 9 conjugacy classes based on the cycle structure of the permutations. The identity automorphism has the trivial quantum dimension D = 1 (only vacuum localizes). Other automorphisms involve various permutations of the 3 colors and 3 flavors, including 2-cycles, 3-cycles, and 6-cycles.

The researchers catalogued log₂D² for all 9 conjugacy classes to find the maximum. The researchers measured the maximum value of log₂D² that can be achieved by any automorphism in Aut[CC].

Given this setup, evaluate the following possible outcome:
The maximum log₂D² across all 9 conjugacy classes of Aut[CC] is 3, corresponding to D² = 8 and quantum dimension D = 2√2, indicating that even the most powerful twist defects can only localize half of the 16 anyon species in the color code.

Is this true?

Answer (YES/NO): NO